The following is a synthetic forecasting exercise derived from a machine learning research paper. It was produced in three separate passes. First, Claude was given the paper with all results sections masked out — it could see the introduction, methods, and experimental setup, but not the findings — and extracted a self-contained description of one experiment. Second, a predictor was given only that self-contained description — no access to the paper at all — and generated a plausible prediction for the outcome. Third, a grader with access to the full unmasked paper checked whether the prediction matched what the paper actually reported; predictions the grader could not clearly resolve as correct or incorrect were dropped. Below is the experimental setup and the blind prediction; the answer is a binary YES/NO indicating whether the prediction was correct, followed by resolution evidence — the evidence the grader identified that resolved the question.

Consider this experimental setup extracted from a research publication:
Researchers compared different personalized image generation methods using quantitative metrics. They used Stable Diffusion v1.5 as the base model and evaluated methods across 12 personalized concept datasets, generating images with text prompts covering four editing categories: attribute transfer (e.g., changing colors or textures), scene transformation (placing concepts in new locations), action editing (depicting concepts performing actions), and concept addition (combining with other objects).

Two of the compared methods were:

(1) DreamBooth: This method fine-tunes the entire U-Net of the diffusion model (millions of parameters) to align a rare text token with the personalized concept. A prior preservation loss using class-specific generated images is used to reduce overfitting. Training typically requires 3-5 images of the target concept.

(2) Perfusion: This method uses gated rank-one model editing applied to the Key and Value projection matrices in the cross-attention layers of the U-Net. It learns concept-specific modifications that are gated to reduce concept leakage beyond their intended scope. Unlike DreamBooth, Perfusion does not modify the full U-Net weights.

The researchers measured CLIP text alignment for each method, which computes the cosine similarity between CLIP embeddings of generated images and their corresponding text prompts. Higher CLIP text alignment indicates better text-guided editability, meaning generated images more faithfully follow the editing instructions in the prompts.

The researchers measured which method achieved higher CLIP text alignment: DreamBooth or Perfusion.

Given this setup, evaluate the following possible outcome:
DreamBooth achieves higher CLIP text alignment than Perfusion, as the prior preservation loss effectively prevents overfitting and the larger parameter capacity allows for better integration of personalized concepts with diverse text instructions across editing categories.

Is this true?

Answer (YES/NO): NO